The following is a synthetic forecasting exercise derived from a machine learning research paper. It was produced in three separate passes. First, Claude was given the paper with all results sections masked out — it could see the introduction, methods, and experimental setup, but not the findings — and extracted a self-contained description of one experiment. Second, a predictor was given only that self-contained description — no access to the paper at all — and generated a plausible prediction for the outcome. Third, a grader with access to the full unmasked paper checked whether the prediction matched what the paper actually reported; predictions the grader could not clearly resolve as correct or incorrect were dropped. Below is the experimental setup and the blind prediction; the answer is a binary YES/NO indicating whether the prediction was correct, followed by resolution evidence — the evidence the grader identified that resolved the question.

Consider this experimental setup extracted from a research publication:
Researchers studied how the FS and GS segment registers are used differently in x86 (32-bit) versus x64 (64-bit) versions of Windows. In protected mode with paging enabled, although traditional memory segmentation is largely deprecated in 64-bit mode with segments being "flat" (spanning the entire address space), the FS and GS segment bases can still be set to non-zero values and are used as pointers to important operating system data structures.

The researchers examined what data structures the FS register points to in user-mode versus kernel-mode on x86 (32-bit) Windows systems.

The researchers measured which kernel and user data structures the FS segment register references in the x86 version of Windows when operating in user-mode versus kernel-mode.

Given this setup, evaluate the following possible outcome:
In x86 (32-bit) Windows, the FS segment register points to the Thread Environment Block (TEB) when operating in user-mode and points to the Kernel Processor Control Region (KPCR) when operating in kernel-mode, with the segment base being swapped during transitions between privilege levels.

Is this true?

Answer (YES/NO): NO